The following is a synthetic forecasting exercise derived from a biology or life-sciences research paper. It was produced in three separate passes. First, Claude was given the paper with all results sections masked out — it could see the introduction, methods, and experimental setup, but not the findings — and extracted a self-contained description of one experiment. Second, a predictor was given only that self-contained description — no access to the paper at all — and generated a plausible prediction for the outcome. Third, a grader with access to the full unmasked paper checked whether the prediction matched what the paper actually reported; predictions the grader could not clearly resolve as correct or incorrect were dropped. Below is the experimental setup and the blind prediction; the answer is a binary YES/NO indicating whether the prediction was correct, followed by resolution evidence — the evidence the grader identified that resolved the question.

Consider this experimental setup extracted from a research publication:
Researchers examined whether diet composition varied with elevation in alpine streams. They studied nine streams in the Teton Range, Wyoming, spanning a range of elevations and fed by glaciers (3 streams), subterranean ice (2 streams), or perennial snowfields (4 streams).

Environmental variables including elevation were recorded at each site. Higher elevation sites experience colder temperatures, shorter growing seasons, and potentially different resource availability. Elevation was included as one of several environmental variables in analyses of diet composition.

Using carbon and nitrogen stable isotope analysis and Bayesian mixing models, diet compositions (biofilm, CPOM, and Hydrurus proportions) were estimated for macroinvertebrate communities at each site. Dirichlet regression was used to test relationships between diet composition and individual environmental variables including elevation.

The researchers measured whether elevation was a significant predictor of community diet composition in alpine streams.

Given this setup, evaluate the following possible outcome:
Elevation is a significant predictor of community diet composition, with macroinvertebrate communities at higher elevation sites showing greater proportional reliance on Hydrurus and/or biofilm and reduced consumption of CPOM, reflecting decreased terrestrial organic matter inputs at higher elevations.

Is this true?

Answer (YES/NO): NO